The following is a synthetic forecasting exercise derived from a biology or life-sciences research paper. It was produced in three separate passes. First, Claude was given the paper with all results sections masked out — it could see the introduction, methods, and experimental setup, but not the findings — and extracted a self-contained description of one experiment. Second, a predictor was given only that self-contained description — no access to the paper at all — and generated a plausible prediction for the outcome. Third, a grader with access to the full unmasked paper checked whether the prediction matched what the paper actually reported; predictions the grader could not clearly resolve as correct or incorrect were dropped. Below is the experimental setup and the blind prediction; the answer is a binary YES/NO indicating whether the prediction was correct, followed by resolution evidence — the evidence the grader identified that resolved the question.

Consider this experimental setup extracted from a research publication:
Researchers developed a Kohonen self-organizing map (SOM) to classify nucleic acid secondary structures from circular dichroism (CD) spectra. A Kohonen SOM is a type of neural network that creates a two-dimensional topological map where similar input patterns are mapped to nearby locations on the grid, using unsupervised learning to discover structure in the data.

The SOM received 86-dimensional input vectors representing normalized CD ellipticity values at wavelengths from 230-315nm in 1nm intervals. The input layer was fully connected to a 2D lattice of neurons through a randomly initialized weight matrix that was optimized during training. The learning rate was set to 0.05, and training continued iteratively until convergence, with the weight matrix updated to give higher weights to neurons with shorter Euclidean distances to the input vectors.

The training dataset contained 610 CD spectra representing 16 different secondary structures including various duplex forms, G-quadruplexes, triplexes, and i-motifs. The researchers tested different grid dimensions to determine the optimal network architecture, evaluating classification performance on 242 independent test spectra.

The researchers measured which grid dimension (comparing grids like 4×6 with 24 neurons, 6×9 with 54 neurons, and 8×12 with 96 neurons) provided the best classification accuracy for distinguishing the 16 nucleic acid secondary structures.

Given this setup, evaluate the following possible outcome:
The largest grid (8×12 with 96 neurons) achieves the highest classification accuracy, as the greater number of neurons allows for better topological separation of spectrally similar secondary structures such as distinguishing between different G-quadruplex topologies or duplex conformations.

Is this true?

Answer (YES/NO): NO